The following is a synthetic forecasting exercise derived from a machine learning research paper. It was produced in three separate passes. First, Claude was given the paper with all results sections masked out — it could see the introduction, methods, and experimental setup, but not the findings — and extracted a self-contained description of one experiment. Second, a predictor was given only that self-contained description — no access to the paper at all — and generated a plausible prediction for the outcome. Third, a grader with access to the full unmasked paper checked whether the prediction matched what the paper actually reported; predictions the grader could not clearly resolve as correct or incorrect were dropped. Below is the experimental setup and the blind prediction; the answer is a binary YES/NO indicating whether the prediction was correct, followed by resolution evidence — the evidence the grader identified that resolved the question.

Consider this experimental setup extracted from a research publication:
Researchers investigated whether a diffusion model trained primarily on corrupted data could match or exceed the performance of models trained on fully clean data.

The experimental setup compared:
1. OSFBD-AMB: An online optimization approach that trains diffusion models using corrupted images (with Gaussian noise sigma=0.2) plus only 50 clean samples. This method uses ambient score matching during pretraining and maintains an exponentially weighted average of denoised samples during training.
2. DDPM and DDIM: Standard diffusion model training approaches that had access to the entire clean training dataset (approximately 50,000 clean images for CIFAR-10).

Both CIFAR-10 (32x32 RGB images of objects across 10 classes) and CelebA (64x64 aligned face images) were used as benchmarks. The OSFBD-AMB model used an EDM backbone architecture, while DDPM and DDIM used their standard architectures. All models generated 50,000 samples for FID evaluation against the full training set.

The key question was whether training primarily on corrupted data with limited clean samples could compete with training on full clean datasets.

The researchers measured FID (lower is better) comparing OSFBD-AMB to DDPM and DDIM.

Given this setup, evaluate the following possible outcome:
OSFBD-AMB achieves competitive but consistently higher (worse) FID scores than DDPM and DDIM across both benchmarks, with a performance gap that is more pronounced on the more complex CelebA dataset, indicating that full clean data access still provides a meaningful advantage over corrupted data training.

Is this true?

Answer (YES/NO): NO